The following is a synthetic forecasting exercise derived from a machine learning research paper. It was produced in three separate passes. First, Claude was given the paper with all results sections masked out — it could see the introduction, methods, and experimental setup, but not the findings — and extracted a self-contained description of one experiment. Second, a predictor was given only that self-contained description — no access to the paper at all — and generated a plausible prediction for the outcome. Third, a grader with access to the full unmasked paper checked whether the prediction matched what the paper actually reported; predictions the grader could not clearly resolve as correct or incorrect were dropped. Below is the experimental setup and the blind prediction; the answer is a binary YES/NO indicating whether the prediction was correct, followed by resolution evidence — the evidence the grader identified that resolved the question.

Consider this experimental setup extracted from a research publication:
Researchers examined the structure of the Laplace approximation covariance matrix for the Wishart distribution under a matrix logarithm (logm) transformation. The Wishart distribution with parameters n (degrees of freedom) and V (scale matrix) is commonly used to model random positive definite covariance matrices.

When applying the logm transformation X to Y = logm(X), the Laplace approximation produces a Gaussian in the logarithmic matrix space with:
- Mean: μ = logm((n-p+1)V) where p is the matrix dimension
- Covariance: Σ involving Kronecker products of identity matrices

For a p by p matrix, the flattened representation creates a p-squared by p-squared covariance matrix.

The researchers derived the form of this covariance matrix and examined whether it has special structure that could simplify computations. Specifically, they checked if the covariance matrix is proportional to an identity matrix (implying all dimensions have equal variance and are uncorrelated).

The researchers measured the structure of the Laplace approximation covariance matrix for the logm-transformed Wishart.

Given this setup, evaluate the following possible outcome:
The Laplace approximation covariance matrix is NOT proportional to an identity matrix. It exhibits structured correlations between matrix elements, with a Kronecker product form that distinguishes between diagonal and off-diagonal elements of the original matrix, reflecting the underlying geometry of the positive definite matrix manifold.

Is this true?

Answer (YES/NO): NO